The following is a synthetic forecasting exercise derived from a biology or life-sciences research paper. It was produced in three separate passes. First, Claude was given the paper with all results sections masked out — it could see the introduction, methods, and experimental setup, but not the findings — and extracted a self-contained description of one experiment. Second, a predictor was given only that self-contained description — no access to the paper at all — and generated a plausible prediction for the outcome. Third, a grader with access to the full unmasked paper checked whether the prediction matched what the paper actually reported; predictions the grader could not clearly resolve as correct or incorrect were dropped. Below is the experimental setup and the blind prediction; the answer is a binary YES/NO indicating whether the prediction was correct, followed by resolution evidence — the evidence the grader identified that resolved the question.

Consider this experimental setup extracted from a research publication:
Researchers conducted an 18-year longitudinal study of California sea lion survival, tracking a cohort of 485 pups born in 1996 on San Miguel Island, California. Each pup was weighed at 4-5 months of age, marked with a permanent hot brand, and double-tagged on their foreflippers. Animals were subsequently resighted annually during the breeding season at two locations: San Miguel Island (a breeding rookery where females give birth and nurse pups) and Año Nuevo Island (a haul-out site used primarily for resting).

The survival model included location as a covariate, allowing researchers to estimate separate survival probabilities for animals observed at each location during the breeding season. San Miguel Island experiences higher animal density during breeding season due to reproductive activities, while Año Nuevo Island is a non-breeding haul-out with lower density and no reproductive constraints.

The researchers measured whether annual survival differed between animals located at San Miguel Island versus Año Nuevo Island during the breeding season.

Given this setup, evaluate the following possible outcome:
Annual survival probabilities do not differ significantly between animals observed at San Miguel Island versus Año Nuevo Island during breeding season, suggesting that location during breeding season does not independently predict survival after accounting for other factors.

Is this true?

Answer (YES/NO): NO